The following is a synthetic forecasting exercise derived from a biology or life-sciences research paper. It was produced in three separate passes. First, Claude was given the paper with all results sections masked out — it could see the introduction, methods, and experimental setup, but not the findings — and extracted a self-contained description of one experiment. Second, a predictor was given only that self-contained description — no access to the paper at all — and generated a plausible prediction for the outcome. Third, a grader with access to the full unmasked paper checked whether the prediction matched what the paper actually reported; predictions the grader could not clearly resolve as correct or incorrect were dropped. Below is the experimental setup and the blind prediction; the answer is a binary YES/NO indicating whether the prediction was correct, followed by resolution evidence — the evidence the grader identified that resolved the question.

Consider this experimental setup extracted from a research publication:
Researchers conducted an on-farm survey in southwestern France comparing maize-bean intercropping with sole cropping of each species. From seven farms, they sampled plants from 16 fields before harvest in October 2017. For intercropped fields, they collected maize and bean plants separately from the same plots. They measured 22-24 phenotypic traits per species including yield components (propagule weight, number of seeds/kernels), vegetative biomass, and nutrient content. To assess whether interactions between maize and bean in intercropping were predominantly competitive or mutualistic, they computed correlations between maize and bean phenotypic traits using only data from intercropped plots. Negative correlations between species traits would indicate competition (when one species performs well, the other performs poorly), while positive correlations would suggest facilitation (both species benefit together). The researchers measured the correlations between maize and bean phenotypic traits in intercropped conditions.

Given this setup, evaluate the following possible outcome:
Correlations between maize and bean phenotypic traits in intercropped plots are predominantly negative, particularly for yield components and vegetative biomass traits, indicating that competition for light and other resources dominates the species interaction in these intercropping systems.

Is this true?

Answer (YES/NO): YES